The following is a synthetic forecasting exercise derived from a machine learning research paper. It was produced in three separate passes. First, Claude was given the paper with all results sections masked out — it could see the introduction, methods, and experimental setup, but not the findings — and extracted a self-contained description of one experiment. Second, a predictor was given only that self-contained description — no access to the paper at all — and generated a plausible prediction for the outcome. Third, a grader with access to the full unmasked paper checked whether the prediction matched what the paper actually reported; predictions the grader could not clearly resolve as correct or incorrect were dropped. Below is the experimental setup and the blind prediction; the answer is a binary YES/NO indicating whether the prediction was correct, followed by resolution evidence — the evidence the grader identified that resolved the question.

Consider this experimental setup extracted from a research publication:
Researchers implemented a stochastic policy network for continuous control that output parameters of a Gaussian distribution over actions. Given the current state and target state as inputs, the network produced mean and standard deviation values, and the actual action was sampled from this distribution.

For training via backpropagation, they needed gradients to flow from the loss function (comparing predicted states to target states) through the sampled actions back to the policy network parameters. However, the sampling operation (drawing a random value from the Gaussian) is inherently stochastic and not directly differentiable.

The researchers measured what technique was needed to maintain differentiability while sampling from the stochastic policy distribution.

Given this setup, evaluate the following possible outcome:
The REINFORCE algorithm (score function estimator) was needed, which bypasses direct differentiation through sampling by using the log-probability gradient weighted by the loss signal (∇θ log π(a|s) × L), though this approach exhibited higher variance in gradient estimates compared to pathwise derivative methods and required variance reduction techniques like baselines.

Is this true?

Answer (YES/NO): NO